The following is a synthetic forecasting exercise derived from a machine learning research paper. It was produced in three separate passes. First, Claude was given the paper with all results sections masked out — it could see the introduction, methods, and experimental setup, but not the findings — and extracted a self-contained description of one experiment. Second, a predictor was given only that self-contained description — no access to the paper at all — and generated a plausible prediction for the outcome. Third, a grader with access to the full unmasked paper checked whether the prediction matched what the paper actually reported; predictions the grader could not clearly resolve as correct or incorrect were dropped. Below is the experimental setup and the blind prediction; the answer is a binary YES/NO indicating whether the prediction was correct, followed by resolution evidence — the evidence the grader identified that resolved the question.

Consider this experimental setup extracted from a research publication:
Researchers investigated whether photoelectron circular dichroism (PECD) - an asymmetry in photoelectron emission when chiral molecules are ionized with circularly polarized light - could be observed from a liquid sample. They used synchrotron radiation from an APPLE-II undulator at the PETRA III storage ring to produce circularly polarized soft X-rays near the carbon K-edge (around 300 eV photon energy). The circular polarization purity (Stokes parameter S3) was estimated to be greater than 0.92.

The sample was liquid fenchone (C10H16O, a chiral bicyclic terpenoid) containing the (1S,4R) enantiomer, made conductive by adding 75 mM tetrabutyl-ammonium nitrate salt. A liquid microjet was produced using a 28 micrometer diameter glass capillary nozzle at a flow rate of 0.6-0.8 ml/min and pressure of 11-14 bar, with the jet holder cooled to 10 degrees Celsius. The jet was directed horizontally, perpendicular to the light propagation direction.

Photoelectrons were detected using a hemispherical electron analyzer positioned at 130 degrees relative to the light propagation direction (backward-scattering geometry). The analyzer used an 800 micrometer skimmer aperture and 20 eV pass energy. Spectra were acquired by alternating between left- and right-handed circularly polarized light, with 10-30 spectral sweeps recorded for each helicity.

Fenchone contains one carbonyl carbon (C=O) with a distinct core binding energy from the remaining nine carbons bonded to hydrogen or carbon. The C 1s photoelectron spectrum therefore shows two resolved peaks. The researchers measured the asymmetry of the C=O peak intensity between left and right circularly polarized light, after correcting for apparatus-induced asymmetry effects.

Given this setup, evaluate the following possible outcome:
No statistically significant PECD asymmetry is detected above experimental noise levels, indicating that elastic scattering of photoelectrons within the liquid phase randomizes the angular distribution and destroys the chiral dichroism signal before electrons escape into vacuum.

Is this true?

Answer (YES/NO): NO